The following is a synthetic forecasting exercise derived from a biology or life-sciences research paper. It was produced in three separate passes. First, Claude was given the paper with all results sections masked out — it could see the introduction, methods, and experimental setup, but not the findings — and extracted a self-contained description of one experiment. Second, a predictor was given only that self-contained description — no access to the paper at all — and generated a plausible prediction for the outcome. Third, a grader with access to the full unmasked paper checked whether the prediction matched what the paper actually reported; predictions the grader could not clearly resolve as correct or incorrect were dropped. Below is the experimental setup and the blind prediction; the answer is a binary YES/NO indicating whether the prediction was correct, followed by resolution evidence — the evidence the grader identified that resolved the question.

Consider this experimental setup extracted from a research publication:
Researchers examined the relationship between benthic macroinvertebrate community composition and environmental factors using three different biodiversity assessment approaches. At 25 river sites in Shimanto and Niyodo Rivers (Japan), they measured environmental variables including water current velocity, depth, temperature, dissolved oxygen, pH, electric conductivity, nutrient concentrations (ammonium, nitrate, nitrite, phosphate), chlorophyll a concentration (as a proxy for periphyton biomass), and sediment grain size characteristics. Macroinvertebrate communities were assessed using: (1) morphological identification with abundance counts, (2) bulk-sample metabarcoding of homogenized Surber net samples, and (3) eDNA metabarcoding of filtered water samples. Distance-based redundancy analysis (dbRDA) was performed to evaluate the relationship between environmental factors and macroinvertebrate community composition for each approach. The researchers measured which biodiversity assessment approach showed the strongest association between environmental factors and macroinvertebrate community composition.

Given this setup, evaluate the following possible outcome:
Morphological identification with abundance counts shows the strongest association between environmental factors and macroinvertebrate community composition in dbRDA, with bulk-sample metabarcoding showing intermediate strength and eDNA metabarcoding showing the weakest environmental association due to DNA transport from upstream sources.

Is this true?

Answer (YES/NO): NO